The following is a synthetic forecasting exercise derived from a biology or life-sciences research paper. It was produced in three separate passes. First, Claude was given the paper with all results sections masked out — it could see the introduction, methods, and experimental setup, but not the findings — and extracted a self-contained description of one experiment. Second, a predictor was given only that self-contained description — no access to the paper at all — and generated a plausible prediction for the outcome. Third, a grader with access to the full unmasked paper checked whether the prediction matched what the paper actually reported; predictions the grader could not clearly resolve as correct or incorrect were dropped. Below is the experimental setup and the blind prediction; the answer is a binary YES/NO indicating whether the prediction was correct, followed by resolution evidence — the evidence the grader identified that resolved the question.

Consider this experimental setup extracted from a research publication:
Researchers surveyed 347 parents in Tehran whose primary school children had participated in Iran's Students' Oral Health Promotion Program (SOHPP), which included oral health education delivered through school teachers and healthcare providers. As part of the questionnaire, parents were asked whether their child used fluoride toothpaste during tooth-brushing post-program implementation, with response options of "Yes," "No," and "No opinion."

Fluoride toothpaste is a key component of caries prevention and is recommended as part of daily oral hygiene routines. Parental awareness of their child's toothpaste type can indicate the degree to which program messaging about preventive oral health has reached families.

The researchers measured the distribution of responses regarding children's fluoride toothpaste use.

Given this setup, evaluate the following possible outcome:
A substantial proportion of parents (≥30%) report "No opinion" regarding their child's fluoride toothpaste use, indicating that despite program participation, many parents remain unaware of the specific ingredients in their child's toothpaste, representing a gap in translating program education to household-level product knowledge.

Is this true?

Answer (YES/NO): YES